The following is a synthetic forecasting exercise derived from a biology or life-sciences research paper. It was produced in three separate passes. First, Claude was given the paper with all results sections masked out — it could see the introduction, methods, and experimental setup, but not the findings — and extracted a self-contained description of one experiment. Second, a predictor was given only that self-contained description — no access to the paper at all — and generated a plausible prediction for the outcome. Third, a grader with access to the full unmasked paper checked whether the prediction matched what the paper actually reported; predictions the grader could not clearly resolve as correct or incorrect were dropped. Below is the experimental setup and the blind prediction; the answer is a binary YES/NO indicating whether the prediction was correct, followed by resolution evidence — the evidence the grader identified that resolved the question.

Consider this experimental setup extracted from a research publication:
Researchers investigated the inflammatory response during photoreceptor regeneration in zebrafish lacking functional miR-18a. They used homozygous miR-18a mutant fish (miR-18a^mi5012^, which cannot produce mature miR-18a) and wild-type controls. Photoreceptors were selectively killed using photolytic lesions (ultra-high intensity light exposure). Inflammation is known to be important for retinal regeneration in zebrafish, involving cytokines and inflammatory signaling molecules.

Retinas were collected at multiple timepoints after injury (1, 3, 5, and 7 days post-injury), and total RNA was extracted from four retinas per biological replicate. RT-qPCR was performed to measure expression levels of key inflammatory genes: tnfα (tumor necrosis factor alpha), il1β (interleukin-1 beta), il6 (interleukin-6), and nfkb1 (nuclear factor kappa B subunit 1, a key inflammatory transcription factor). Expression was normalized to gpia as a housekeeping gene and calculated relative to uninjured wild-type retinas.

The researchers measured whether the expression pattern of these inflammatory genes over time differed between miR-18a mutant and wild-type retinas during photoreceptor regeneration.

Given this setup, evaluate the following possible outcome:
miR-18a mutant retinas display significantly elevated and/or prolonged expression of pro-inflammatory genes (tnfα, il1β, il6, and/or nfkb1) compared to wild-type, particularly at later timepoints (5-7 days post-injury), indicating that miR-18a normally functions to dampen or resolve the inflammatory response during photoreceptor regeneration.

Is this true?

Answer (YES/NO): YES